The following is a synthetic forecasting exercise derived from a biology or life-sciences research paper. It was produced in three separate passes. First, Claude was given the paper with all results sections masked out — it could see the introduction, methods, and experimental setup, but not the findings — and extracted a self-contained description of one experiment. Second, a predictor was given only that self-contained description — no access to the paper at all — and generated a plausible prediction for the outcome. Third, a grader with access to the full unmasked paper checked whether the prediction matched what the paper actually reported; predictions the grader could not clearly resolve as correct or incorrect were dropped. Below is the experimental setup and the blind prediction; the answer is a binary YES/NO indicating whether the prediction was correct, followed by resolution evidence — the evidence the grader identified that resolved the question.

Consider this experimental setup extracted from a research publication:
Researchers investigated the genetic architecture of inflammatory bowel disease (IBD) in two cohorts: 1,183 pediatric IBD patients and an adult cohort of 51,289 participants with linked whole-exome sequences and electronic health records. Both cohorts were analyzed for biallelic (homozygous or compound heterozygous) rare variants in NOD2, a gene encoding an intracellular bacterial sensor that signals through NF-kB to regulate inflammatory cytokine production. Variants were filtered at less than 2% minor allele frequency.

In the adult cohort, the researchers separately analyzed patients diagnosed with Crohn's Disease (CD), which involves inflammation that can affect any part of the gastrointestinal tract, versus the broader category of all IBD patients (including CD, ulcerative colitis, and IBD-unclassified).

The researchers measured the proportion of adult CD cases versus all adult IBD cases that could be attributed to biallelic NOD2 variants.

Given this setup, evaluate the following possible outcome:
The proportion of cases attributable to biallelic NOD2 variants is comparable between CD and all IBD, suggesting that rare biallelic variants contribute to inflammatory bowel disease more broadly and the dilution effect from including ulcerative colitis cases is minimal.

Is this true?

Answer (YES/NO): NO